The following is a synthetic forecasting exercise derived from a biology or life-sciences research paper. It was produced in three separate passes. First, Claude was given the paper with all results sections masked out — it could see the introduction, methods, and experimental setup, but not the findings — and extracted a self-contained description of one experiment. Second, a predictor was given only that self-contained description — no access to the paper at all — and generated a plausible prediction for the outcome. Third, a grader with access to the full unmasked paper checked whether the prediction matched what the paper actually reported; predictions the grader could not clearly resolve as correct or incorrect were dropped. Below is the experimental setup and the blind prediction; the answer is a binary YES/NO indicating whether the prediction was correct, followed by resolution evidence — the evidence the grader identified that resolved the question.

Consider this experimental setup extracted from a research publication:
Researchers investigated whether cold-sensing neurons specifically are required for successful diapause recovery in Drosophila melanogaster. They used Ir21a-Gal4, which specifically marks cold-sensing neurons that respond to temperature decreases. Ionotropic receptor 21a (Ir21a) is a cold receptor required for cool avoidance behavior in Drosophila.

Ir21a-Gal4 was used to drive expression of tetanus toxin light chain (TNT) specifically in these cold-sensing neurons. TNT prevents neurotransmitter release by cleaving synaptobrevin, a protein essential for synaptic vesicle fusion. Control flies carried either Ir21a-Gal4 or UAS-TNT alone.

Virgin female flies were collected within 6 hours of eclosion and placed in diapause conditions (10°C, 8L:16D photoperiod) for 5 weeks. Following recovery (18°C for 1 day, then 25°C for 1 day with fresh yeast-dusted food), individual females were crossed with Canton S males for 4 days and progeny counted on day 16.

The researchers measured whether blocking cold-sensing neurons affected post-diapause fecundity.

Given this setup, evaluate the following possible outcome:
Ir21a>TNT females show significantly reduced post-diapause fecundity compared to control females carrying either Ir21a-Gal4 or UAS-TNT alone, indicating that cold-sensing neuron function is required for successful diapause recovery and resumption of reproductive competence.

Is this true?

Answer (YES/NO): NO